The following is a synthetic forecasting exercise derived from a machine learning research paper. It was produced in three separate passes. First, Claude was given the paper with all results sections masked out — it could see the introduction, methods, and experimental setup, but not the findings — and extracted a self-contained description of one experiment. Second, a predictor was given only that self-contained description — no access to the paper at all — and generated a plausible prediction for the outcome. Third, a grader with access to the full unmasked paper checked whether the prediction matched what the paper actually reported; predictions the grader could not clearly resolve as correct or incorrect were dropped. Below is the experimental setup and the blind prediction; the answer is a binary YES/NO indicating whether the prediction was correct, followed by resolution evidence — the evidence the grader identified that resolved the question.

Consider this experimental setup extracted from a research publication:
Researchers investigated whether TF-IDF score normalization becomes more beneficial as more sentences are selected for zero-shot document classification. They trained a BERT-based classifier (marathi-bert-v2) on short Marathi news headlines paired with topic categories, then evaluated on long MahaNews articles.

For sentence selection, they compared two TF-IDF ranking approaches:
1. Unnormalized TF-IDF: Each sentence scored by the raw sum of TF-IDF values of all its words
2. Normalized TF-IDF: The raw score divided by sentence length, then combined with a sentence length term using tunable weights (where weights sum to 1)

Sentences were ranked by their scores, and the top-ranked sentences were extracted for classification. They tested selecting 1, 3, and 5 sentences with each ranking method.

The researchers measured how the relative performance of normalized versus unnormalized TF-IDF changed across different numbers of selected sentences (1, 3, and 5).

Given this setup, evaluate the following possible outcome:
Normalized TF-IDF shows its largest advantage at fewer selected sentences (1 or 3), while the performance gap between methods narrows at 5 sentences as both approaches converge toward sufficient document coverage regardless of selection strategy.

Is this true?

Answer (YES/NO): NO